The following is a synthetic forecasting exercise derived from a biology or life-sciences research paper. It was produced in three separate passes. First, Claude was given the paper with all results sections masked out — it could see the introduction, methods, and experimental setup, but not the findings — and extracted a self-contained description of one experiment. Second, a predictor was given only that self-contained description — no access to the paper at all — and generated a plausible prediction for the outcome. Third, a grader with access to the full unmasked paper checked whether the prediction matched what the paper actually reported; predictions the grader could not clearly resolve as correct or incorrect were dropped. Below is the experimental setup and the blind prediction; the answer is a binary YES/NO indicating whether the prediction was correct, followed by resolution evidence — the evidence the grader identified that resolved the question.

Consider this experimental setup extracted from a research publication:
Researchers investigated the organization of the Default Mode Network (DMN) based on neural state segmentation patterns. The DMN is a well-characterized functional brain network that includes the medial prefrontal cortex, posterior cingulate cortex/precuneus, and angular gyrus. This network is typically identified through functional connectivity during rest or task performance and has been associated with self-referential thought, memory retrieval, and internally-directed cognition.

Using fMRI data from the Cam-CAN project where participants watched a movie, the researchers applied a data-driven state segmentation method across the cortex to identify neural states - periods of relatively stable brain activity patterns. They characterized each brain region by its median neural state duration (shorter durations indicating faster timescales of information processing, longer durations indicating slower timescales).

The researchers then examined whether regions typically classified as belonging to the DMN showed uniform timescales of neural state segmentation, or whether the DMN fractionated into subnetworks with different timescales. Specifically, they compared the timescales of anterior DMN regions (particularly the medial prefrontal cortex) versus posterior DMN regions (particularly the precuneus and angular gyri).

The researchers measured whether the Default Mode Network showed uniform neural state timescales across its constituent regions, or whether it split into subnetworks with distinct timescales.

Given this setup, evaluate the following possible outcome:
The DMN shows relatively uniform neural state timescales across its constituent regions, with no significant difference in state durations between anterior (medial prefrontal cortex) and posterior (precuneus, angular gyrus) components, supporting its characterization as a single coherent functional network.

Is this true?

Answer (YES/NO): NO